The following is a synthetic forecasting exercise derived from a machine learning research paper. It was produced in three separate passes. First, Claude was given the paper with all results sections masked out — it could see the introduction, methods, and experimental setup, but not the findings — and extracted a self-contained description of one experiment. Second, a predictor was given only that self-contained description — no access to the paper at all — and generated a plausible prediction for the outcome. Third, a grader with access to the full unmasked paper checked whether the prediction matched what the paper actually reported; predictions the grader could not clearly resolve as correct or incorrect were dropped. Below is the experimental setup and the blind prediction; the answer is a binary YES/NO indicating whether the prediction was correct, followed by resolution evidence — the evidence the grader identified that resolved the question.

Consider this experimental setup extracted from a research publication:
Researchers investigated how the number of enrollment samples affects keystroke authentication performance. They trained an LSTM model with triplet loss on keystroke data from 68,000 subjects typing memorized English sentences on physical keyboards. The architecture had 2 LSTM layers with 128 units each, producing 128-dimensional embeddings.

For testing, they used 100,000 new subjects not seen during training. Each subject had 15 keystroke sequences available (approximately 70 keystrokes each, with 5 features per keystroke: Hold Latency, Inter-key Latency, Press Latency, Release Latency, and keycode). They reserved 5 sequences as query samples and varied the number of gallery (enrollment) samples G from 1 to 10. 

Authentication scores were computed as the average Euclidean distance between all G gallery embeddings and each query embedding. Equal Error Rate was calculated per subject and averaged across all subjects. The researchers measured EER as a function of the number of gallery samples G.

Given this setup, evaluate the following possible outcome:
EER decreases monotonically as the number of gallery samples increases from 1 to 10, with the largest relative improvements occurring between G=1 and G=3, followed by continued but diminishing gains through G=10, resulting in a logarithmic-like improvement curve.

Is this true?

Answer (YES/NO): YES